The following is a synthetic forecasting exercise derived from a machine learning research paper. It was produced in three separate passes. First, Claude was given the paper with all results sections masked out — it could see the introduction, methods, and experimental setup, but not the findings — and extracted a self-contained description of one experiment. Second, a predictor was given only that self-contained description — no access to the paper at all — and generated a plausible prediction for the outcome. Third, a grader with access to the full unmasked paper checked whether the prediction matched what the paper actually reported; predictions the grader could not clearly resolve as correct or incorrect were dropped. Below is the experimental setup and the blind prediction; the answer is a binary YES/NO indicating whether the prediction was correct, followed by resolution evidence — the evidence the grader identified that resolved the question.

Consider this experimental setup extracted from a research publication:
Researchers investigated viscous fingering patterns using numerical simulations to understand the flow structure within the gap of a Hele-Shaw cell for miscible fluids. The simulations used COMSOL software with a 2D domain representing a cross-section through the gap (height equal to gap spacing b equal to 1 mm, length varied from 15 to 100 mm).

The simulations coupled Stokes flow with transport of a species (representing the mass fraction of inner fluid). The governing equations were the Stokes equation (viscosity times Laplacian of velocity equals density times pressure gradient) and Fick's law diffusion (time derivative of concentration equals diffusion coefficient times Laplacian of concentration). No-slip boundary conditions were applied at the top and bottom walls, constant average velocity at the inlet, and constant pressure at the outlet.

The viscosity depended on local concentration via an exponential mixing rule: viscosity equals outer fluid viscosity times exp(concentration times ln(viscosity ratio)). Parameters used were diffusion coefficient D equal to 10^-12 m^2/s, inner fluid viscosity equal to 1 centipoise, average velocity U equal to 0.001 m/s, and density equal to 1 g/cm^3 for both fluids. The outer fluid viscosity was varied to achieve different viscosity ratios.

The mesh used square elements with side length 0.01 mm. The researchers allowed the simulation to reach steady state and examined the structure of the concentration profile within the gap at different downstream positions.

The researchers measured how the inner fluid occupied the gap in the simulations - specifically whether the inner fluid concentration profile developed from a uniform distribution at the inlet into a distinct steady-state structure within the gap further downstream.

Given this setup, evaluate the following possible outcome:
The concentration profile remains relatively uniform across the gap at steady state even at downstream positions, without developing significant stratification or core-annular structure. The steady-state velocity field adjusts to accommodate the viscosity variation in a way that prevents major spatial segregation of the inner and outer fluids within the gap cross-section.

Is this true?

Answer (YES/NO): NO